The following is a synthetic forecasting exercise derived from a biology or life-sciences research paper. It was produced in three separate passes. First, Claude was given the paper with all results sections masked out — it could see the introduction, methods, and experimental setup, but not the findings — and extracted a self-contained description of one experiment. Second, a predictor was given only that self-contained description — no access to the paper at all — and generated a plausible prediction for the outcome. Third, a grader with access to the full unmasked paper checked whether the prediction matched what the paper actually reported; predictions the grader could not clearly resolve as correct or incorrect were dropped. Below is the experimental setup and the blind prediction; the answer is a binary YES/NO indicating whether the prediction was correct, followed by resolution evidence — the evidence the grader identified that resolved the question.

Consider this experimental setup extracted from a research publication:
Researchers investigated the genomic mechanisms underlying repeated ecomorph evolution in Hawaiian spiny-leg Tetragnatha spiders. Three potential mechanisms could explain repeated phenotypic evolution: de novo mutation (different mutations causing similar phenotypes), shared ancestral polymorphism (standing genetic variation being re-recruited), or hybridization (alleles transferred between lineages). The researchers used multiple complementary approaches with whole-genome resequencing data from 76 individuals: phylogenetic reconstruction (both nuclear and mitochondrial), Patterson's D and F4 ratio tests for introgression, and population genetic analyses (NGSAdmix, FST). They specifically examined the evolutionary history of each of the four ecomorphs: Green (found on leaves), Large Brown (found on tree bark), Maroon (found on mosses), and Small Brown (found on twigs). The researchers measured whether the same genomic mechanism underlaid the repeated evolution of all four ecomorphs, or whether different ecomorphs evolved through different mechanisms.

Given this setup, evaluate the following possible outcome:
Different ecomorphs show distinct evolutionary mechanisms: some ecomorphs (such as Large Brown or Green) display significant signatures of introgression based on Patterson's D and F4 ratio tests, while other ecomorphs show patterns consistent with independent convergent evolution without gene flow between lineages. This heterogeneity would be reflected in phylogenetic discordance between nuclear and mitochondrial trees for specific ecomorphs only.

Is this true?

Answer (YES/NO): NO